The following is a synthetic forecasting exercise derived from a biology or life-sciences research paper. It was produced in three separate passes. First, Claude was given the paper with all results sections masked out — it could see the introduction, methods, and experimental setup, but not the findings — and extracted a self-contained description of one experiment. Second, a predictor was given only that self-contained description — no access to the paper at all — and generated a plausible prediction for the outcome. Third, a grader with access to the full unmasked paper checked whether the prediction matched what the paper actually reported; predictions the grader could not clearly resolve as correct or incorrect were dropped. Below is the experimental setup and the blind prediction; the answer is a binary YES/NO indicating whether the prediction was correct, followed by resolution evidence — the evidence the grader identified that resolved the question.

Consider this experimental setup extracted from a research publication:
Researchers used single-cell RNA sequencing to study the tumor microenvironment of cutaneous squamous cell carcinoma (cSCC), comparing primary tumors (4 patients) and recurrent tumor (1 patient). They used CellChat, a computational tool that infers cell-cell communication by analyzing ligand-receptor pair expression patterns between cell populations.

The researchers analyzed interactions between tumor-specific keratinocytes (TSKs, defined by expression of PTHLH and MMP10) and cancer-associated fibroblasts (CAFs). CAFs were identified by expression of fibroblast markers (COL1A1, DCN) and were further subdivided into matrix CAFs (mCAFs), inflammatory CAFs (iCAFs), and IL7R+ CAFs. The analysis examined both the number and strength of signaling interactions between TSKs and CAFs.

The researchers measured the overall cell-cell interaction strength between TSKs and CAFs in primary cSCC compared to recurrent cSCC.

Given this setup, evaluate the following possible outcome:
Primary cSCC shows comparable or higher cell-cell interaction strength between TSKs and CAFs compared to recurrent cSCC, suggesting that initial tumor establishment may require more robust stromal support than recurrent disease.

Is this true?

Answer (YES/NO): YES